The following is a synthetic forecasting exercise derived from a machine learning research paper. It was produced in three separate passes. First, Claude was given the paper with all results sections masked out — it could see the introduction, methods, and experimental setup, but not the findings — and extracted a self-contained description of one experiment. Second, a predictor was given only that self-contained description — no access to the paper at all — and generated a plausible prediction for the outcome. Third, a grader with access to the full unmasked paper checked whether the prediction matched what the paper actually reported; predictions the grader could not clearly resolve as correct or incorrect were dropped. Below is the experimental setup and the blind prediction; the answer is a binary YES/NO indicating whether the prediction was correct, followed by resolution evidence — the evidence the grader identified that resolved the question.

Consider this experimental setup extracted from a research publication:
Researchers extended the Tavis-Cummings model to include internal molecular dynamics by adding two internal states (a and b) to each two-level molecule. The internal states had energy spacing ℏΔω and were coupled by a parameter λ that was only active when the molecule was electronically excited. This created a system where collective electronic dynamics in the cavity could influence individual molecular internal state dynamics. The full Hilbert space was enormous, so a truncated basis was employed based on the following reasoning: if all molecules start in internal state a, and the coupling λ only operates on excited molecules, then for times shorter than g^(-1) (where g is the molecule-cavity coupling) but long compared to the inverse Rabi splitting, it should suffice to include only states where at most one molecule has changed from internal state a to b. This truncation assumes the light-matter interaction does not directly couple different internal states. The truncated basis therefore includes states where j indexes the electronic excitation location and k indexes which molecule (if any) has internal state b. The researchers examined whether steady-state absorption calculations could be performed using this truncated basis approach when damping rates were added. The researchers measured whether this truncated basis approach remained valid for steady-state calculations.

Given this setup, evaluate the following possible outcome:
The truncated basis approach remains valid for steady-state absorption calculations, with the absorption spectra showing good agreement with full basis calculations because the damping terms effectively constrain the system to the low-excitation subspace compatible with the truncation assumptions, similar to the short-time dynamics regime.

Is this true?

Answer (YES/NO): NO